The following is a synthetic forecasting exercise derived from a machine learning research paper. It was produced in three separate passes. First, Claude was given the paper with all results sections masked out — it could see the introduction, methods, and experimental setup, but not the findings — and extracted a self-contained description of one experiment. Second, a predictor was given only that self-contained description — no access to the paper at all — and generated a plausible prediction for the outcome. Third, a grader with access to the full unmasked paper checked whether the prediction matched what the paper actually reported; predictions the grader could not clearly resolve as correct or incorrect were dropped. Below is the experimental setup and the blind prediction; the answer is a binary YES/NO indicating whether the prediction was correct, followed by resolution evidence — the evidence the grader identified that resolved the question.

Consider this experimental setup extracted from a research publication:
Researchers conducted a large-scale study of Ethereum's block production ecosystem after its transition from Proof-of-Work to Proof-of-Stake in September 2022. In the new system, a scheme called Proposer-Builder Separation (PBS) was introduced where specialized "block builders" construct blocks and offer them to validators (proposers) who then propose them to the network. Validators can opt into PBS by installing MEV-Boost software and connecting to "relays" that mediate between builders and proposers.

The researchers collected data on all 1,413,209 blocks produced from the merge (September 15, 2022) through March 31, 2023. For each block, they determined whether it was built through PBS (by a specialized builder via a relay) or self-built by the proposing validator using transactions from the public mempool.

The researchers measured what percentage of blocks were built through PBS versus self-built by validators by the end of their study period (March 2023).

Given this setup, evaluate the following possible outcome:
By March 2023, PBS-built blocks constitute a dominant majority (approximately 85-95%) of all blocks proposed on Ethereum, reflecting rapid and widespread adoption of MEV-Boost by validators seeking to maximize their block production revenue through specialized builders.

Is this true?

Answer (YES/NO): YES